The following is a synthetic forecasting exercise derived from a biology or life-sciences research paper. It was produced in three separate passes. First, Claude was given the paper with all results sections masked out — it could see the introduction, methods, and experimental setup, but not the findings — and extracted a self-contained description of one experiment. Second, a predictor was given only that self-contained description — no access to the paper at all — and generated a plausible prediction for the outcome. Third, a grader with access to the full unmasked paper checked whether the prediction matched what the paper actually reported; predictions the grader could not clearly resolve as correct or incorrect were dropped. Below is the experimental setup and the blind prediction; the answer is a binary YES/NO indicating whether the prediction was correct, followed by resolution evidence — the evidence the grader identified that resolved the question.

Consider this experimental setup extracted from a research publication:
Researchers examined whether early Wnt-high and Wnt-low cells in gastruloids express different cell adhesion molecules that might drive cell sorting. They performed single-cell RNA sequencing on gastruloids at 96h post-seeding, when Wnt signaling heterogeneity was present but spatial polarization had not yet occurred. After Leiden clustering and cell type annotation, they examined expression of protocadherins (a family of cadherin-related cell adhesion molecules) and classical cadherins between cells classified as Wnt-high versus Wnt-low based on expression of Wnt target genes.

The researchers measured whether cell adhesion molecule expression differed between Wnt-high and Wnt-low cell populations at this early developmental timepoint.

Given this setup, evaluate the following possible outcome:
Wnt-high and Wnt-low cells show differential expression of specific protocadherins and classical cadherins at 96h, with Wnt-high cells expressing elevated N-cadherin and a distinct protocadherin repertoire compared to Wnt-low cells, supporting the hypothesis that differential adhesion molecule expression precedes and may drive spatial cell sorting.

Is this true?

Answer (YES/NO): NO